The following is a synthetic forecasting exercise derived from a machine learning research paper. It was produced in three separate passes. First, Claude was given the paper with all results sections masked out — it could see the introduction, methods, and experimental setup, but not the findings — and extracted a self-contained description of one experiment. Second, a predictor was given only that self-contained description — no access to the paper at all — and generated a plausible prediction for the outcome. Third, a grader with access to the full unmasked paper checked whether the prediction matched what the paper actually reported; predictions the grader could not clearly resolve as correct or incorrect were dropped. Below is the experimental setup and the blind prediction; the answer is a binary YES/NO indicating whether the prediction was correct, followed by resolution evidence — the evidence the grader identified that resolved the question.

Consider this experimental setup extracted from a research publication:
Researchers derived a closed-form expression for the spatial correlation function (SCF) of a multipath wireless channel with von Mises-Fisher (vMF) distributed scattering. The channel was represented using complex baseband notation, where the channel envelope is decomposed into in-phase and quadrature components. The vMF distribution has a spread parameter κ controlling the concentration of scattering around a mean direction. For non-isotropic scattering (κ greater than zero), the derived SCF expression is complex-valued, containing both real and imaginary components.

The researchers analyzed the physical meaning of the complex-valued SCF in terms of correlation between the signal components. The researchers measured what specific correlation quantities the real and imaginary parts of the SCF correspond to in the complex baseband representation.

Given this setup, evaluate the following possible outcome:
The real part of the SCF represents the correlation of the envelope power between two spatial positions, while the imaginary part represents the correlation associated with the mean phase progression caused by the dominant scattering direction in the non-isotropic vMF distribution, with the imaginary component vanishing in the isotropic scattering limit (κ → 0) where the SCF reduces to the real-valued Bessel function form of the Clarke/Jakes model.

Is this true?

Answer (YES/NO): NO